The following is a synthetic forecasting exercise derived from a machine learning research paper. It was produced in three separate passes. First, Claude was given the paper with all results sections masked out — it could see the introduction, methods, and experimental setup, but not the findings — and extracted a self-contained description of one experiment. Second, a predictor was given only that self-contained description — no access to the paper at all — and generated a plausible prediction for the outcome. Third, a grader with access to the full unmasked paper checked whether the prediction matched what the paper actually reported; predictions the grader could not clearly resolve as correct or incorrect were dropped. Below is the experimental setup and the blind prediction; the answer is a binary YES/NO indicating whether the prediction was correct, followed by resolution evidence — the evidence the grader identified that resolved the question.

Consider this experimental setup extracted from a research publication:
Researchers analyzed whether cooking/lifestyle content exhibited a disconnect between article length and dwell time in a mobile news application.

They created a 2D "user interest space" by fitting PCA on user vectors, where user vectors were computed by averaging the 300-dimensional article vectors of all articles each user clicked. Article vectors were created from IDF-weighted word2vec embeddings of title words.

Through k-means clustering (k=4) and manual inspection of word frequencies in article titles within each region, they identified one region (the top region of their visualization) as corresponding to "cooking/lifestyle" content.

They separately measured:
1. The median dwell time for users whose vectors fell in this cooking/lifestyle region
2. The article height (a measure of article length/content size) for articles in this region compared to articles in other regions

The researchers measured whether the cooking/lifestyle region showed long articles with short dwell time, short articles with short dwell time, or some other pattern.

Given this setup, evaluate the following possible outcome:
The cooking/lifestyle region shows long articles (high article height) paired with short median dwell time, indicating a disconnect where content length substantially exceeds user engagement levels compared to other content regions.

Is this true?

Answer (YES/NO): YES